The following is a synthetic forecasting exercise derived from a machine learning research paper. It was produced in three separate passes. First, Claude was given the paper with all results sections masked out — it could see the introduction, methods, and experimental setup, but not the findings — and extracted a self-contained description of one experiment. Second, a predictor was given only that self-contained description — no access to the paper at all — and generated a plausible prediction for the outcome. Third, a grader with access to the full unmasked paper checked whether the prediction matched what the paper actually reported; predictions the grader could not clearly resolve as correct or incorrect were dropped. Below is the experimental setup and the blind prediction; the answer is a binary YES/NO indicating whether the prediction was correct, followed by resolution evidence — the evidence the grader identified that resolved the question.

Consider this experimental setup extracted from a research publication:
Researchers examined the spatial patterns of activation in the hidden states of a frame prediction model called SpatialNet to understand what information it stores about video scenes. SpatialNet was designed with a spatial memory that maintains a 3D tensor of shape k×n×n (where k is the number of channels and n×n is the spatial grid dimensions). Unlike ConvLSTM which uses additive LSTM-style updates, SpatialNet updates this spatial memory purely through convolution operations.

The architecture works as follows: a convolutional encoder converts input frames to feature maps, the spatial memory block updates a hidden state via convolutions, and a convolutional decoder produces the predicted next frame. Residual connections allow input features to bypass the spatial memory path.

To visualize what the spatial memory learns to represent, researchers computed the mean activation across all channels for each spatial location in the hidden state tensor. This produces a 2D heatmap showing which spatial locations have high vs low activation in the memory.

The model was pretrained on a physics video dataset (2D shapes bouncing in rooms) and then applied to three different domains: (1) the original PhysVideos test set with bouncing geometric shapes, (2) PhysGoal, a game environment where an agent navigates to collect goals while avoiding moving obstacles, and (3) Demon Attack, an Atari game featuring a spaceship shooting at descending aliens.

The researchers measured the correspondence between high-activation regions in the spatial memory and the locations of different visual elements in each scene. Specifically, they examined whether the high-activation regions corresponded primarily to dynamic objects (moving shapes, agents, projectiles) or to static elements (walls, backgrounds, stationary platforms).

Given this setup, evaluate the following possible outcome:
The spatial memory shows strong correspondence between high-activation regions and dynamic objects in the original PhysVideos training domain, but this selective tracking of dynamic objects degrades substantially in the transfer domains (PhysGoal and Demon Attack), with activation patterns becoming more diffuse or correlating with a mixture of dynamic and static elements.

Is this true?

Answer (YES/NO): NO